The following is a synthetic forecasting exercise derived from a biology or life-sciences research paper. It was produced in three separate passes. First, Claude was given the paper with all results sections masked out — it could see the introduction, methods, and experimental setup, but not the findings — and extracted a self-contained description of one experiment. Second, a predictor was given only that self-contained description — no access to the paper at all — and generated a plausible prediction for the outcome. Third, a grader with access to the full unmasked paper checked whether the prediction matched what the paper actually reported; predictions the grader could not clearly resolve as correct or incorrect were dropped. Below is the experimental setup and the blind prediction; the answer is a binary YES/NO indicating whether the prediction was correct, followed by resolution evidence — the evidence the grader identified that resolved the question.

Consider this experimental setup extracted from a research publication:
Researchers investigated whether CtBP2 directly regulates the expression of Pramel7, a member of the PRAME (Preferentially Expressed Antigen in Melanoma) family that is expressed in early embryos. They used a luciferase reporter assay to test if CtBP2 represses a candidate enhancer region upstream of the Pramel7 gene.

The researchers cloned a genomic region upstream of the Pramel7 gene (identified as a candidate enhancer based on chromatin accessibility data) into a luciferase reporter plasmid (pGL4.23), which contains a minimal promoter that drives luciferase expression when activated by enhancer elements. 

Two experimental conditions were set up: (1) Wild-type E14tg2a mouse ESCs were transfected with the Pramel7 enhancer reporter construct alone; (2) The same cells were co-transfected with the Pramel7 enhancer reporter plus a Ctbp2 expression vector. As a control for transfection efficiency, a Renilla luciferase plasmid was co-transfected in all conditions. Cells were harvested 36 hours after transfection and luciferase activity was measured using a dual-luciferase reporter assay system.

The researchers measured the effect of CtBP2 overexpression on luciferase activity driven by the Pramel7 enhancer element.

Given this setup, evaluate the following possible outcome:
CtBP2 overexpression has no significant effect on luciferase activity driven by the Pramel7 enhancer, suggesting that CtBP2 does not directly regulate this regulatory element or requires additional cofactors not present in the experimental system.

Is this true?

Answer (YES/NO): NO